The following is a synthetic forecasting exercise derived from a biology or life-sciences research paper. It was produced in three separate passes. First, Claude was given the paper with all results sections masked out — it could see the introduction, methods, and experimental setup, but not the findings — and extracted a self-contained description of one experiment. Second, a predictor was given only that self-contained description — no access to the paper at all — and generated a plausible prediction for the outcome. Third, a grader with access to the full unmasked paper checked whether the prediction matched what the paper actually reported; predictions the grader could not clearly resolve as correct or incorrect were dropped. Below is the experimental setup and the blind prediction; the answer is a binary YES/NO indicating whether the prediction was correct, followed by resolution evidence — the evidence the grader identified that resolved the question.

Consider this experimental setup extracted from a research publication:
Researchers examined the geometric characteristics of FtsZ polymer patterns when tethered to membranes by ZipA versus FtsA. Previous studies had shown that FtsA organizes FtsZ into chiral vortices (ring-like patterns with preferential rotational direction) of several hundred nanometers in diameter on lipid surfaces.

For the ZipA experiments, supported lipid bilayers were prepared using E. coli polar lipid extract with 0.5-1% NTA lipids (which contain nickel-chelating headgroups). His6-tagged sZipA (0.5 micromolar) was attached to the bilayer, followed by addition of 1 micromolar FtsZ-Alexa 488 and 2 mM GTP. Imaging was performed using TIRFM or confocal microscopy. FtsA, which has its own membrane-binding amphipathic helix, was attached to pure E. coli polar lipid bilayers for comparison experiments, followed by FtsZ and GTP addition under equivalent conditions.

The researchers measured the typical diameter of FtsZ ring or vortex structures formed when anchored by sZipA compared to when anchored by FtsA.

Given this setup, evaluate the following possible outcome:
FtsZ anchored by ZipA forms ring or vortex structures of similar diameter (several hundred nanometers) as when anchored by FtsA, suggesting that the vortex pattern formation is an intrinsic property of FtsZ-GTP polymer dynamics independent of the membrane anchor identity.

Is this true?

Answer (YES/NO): YES